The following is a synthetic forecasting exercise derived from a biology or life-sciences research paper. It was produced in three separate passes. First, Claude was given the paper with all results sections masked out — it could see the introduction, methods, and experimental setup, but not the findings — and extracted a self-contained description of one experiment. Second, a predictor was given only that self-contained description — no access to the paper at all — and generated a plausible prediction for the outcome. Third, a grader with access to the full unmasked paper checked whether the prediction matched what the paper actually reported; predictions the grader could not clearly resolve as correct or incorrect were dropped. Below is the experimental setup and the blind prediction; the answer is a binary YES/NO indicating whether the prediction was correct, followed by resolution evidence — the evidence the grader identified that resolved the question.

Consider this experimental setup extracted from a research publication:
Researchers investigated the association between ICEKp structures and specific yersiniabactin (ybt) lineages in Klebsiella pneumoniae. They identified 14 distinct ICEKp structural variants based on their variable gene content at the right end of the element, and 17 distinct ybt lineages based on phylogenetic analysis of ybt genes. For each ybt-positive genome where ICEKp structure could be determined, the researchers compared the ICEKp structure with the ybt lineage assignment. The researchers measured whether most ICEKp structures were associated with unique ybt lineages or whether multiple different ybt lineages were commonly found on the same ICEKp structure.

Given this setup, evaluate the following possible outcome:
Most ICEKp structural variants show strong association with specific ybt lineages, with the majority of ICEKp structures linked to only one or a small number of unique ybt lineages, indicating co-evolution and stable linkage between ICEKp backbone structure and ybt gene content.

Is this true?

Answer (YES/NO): YES